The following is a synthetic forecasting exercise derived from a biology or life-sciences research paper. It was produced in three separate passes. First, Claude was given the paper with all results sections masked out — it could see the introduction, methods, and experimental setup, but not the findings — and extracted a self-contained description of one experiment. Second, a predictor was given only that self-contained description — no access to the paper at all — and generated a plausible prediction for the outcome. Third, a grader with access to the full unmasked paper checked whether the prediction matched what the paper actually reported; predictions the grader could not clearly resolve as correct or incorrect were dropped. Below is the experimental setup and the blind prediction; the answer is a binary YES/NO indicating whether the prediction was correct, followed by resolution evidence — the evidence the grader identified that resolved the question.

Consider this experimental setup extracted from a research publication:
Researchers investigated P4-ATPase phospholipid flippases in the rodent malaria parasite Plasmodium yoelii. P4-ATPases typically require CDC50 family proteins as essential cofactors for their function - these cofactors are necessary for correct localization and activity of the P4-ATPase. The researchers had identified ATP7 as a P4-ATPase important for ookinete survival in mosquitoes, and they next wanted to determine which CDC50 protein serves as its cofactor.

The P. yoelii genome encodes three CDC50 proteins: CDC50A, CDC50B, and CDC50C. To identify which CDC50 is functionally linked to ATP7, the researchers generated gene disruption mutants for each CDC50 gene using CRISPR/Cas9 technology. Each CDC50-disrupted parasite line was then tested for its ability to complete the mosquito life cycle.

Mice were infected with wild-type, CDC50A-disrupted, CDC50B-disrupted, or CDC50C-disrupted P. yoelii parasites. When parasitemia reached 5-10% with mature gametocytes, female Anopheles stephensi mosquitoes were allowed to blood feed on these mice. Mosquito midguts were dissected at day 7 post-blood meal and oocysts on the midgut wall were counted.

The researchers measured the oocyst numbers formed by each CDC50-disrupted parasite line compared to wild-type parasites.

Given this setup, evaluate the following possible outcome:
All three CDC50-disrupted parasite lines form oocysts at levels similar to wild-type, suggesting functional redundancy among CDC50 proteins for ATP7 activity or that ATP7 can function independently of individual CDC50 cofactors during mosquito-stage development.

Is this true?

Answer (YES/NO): NO